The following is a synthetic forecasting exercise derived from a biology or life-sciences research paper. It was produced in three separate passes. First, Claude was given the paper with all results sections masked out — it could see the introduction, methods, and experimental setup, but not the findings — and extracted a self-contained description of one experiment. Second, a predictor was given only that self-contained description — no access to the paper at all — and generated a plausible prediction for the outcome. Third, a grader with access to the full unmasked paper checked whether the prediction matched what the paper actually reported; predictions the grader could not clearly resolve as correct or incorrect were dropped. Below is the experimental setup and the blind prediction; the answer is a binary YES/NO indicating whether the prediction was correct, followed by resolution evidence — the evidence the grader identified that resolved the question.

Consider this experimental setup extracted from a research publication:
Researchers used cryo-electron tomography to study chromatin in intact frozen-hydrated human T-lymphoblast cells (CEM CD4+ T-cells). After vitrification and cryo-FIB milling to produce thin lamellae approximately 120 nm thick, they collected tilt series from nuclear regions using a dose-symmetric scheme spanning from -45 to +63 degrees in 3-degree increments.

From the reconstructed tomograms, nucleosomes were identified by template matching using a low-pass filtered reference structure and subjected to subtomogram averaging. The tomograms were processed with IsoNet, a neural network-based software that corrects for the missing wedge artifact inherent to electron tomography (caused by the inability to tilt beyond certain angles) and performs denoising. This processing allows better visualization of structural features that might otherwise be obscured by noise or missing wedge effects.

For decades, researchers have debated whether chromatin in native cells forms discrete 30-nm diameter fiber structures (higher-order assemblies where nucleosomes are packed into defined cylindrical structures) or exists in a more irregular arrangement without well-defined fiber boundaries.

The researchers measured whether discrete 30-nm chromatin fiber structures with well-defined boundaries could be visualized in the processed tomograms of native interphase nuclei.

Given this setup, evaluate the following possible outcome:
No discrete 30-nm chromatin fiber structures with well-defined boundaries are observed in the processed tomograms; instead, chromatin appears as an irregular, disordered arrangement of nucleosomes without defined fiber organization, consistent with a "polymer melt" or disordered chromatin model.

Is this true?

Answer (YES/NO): NO